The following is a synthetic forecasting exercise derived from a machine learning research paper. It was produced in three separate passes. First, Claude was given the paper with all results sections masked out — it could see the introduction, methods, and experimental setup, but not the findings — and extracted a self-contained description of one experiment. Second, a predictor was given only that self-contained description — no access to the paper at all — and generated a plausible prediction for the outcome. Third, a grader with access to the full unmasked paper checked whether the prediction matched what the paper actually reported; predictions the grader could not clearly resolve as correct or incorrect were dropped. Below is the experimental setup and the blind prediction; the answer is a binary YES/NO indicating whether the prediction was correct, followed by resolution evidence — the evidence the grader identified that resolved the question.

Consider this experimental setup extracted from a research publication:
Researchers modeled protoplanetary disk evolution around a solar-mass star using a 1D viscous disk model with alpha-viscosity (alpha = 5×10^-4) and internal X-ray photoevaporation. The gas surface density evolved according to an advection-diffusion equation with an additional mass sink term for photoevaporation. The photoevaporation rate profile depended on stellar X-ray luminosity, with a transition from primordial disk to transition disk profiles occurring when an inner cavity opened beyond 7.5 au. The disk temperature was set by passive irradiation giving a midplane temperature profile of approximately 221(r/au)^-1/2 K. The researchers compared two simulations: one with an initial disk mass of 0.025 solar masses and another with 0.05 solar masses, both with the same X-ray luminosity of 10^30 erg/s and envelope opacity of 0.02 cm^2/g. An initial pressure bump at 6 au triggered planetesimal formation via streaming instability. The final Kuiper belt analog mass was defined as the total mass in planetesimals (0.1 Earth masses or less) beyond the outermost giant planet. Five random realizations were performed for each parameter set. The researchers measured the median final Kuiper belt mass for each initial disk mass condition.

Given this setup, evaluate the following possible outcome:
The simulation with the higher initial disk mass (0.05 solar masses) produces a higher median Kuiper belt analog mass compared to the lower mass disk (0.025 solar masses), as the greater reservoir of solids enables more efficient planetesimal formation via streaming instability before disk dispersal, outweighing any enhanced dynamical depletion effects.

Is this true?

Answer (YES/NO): NO